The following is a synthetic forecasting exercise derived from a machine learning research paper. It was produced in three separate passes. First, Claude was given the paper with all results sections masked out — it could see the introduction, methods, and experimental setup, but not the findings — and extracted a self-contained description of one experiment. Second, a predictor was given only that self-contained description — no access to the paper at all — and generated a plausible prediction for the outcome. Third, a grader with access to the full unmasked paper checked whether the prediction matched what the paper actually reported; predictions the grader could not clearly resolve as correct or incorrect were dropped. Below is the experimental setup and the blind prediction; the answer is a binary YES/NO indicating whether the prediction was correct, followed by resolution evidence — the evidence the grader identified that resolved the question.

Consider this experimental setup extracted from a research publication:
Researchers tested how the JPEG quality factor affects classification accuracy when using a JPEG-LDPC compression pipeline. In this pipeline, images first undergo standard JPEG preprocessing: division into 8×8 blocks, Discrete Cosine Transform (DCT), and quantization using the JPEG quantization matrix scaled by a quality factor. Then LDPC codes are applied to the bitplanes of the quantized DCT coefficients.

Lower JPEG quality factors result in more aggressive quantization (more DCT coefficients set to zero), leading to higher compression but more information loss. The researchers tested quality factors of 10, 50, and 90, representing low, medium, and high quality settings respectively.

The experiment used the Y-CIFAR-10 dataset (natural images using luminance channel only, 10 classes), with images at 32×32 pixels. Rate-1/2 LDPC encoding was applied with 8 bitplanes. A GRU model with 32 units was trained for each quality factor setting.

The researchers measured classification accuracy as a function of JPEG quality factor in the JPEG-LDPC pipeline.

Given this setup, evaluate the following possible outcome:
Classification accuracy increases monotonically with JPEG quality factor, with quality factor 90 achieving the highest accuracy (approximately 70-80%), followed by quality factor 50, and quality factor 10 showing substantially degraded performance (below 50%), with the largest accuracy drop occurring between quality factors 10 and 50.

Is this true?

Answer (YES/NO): NO